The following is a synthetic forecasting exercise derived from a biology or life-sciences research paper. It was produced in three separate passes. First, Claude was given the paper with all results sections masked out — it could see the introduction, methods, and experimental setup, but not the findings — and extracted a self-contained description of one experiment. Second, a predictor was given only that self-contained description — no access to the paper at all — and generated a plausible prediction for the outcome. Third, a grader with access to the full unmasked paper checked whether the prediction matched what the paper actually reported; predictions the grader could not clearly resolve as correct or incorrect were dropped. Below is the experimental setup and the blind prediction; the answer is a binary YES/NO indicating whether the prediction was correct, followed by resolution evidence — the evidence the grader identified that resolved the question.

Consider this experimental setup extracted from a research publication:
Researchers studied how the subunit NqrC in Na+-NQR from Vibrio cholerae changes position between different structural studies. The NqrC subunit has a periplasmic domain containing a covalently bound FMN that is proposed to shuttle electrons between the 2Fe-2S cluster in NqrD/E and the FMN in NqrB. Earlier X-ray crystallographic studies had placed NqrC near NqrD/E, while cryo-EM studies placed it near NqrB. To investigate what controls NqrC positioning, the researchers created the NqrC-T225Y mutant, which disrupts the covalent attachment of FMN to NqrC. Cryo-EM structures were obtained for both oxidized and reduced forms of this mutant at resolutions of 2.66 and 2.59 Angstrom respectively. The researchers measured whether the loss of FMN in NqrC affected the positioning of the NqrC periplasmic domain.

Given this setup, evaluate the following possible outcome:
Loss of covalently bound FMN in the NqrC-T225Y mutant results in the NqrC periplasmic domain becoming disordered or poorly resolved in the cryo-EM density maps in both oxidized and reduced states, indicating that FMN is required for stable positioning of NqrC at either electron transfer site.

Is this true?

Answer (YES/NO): NO